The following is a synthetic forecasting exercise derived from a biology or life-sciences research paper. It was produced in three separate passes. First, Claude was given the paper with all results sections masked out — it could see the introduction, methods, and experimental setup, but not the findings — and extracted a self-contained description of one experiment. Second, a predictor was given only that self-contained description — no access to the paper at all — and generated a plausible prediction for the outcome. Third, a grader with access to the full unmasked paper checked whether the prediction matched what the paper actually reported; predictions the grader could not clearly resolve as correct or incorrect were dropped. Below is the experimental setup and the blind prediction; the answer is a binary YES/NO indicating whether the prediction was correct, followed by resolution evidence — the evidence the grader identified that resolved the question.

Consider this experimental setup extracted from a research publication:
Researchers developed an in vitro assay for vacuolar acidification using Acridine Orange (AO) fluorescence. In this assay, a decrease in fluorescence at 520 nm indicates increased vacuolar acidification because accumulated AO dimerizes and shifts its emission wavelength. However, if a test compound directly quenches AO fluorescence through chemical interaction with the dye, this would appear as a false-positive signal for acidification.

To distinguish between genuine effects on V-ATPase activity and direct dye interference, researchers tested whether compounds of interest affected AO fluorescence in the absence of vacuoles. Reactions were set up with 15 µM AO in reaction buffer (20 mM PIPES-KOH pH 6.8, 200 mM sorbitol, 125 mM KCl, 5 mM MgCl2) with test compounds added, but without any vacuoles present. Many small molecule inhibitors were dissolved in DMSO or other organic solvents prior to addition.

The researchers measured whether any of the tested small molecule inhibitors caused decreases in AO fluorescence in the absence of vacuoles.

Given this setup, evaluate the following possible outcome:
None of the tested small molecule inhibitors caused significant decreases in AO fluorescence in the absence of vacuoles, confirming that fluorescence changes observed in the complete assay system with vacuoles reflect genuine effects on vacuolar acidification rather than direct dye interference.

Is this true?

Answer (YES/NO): NO